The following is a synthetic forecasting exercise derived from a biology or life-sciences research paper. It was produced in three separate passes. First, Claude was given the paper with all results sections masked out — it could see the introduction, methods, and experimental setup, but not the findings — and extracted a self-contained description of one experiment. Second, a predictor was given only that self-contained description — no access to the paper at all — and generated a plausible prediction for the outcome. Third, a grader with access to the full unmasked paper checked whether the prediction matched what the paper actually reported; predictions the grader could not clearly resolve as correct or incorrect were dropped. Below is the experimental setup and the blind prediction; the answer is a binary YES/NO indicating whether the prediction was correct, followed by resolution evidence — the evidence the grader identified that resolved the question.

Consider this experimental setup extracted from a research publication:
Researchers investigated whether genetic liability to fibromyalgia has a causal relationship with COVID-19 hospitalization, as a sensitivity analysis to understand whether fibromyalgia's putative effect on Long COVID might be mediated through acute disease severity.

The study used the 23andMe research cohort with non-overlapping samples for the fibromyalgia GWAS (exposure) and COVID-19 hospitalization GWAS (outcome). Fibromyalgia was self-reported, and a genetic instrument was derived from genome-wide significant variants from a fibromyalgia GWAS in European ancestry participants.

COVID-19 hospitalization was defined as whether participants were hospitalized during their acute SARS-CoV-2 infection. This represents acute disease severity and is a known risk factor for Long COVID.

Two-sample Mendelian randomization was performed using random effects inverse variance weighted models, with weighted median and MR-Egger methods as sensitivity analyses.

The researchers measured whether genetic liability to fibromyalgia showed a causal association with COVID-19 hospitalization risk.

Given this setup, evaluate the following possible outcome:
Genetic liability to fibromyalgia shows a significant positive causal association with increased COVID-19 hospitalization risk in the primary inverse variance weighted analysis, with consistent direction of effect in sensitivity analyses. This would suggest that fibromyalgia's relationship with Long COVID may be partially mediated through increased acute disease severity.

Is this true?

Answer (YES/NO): YES